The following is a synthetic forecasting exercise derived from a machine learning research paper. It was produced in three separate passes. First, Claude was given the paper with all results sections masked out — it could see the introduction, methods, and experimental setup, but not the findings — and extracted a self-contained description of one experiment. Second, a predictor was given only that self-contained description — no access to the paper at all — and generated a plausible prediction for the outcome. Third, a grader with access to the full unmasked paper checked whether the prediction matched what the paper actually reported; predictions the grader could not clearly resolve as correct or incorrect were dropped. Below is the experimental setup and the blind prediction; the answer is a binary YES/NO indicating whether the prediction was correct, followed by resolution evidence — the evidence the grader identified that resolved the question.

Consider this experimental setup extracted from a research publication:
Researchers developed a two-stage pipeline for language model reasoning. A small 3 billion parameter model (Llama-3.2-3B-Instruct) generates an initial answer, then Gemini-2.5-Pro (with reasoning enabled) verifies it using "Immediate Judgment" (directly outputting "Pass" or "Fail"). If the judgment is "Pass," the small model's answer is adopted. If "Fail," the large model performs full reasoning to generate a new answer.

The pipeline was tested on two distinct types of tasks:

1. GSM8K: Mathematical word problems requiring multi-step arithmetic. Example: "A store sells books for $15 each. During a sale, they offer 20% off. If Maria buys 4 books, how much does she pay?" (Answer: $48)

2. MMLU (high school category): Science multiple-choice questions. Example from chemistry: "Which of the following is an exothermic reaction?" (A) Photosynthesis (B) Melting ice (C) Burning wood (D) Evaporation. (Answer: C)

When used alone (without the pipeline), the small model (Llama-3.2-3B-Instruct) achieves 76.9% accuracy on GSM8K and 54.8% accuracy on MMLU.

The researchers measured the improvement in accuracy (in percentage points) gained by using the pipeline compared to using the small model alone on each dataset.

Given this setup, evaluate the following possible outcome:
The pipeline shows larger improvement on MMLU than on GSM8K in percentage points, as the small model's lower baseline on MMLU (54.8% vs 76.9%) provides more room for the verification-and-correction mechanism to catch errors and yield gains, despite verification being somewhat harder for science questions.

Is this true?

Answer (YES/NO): YES